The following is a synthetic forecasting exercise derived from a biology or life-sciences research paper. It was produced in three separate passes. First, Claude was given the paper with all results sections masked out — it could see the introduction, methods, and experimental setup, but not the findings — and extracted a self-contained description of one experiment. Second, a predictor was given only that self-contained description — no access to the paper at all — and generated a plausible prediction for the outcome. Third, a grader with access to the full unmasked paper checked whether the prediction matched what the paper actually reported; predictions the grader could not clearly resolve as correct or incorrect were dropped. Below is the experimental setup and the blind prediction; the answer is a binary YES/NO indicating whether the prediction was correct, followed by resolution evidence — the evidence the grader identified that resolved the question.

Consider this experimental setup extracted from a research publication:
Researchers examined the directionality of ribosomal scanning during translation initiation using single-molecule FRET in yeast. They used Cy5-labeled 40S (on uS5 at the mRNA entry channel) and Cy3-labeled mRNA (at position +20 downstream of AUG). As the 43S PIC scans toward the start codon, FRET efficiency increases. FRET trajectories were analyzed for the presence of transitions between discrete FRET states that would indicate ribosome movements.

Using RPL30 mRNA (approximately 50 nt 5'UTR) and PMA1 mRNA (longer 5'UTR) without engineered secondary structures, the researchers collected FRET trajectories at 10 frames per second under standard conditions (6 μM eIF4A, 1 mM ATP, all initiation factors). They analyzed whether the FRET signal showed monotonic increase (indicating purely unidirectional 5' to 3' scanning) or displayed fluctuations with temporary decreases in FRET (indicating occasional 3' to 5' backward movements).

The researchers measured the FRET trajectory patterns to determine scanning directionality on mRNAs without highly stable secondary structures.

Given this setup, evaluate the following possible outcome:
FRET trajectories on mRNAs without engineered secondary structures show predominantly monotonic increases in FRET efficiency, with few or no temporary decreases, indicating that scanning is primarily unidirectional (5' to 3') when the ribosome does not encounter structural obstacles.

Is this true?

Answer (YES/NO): YES